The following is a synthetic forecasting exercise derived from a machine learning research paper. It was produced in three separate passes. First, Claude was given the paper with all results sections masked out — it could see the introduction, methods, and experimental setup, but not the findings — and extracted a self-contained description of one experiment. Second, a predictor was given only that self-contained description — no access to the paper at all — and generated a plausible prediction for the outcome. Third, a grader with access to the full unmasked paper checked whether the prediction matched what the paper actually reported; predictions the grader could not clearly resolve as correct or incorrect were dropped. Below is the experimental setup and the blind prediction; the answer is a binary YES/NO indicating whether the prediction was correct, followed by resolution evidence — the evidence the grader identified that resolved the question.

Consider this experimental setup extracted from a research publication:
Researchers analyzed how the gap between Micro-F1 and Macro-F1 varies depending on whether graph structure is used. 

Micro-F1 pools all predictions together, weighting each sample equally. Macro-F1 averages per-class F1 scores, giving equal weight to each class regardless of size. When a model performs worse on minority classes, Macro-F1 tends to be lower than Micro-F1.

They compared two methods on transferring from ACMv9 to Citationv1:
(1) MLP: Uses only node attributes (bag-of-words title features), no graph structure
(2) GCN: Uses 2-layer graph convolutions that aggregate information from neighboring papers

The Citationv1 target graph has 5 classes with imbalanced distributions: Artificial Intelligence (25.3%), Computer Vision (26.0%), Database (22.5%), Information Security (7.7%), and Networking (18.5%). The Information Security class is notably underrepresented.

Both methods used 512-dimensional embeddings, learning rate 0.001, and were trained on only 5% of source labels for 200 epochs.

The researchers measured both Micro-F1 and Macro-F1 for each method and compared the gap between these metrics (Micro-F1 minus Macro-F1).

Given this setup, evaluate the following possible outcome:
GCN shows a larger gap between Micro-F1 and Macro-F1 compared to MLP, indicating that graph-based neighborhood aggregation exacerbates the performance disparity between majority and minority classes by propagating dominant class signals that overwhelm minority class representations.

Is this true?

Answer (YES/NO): NO